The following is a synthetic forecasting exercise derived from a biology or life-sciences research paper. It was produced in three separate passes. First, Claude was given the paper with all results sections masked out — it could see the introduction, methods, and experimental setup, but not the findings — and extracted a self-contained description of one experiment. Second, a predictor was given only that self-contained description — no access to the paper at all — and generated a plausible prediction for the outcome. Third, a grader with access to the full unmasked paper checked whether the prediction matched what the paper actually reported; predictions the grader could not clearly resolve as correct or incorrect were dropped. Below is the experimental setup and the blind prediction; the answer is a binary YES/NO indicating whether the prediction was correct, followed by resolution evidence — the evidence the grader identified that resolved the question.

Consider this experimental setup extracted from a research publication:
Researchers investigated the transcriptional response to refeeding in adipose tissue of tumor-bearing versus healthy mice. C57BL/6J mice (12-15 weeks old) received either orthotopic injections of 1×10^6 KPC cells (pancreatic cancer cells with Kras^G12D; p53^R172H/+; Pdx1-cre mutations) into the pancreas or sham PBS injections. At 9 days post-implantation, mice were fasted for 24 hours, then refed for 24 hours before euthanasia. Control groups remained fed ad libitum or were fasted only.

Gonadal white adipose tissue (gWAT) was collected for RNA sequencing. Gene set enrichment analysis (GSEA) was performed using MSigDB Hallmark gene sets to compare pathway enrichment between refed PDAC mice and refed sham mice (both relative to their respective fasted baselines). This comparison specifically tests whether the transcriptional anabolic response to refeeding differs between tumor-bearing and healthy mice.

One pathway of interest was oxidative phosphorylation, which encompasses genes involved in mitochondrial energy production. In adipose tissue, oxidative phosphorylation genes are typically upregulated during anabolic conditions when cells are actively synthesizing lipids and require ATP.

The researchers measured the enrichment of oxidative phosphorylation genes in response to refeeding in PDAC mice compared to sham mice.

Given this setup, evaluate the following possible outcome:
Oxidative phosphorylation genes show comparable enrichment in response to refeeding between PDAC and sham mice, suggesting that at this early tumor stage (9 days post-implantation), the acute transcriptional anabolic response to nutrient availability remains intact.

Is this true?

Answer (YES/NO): NO